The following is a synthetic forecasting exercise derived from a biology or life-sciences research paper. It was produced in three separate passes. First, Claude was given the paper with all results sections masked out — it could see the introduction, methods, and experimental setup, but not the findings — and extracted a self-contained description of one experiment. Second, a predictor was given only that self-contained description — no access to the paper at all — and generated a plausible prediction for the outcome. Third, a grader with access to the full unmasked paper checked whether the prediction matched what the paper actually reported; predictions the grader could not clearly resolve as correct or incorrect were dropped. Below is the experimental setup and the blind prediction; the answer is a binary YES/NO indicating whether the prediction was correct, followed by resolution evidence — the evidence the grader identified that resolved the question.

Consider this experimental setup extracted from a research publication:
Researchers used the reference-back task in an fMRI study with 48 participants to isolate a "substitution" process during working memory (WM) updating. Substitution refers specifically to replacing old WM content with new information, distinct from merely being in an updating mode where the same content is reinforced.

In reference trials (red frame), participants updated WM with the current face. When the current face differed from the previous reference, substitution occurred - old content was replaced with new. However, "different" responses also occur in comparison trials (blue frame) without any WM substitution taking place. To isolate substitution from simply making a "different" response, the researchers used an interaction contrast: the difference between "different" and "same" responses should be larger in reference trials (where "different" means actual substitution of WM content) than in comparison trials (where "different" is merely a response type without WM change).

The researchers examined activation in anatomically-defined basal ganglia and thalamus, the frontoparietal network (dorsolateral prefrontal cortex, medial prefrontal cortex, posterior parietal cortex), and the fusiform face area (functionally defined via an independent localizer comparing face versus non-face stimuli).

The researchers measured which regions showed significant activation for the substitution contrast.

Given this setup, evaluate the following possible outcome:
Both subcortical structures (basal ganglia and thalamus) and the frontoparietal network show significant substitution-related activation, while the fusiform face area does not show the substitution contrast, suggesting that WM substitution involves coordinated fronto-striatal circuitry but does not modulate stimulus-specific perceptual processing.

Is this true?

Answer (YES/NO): NO